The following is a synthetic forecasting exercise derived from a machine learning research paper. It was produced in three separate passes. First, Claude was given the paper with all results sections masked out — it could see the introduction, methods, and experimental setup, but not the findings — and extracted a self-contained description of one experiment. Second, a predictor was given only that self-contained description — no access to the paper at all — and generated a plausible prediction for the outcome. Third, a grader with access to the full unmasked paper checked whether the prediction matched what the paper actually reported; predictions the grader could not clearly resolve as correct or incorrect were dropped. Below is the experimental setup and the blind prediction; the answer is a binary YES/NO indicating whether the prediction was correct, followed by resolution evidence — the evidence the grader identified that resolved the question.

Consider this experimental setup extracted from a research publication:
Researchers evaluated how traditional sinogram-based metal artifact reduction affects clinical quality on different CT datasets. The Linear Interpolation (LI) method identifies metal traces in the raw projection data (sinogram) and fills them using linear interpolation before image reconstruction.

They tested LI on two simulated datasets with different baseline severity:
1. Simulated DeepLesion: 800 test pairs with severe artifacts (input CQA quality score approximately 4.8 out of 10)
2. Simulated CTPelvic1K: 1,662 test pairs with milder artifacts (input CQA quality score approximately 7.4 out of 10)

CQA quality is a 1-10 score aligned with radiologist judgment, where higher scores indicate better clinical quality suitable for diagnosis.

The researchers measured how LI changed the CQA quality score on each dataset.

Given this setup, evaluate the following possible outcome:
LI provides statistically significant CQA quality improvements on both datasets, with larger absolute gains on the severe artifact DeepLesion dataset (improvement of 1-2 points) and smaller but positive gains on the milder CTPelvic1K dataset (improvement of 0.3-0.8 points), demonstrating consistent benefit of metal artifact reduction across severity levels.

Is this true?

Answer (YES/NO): NO